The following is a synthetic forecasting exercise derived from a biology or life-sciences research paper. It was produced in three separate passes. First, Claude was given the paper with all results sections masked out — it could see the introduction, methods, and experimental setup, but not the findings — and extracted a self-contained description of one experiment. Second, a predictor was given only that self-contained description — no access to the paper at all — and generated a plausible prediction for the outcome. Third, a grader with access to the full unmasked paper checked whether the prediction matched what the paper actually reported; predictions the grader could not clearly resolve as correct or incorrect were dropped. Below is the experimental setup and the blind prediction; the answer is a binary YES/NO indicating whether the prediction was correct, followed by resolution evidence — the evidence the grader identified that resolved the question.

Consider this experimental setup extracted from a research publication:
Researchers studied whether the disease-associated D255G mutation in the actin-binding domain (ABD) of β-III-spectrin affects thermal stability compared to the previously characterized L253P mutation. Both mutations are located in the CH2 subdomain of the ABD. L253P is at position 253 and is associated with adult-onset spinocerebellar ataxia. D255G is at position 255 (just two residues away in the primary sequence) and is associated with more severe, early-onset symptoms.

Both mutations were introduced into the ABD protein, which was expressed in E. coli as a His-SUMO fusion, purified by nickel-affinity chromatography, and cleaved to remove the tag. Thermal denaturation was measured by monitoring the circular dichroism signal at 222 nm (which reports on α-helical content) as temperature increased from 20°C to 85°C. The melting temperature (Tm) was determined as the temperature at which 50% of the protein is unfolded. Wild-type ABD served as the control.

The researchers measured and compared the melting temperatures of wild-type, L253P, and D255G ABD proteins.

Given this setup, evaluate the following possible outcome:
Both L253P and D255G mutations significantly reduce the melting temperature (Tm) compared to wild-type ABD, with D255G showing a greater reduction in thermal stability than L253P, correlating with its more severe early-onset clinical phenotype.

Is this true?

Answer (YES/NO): NO